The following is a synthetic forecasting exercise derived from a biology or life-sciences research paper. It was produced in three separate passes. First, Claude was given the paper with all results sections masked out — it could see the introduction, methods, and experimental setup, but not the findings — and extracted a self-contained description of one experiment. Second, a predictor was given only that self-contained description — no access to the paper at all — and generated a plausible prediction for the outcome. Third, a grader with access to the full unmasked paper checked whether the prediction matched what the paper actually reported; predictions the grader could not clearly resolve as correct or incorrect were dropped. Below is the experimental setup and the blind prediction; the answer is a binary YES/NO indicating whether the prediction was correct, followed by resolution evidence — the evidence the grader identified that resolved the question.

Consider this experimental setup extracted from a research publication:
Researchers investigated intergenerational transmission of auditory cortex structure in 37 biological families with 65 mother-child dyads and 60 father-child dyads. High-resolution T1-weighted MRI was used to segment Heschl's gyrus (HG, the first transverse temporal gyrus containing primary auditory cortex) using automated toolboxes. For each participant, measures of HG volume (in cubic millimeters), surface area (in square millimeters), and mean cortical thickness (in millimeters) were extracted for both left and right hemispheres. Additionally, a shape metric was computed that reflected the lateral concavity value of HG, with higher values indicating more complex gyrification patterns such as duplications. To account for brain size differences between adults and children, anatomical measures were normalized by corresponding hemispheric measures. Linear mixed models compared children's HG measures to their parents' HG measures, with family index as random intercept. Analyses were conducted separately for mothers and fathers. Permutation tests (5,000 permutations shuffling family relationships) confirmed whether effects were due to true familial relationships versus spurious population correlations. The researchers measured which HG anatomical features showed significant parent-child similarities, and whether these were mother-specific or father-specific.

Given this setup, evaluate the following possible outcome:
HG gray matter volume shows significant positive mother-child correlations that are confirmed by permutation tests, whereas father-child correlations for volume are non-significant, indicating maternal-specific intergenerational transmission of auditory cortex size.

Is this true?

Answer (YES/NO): YES